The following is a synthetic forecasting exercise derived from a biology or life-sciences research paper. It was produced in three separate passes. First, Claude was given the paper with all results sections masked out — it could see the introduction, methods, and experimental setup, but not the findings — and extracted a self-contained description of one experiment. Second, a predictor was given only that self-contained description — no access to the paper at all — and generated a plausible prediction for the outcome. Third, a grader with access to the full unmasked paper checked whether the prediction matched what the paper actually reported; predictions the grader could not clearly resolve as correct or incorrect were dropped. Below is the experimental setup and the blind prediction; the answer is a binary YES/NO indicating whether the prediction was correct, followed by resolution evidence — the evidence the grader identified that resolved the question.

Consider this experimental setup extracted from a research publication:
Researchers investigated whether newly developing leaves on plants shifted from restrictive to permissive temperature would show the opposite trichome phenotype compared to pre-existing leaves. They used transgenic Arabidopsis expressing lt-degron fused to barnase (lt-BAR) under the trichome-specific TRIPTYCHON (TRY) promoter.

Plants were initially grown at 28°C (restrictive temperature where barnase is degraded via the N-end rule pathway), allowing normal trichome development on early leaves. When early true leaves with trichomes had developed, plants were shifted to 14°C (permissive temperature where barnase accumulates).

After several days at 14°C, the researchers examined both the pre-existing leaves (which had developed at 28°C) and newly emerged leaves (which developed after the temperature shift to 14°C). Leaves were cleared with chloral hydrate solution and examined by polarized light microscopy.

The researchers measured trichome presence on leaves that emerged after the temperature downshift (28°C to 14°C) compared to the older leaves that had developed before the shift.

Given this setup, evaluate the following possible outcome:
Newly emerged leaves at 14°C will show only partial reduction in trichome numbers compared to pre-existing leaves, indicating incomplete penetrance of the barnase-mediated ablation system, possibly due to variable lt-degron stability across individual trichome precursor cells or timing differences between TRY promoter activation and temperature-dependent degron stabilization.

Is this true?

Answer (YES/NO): NO